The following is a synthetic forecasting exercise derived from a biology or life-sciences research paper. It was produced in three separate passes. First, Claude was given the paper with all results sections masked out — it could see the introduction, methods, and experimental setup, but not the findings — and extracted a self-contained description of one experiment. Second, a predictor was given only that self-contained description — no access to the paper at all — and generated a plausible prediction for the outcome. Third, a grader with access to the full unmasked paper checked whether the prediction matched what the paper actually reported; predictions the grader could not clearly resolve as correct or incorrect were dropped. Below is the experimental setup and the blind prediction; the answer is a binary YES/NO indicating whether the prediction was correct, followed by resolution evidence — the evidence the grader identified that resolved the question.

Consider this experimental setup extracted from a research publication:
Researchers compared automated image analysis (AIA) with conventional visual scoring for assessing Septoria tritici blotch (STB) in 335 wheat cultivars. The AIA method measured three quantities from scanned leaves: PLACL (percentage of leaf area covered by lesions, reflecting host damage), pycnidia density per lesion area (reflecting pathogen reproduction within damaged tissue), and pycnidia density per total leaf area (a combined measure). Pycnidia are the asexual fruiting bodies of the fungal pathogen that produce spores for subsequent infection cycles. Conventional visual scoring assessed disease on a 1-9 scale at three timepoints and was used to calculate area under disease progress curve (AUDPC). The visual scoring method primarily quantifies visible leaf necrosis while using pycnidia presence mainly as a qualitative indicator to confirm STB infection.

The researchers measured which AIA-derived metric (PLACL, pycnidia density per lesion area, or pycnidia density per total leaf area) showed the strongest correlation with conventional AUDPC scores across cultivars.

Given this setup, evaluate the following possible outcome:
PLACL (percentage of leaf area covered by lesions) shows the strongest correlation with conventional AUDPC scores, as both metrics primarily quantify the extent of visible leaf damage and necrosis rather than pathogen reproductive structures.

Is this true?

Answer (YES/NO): NO